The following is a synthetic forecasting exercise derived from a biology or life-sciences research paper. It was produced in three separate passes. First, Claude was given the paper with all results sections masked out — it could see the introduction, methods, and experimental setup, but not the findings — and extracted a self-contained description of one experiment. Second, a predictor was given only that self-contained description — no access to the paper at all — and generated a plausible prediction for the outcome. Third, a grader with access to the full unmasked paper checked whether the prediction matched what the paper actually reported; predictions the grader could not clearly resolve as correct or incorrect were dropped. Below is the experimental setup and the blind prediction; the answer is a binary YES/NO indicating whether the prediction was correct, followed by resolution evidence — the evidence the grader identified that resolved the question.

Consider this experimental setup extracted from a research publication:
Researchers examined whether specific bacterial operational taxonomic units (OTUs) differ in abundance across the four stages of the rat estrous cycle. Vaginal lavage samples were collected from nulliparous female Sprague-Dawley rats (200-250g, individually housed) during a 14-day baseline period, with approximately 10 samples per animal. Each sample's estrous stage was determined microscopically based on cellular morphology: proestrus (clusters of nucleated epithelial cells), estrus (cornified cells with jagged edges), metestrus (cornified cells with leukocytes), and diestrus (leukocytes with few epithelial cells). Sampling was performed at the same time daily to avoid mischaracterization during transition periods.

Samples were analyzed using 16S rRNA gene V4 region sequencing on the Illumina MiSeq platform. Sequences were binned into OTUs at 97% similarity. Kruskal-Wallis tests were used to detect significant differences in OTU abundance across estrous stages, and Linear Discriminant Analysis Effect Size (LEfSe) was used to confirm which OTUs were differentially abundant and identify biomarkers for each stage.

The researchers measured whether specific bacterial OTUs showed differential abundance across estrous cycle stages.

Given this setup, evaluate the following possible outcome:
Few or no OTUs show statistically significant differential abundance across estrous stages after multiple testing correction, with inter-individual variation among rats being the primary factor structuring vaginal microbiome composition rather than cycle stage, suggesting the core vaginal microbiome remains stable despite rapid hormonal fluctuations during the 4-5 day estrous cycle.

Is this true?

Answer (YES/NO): NO